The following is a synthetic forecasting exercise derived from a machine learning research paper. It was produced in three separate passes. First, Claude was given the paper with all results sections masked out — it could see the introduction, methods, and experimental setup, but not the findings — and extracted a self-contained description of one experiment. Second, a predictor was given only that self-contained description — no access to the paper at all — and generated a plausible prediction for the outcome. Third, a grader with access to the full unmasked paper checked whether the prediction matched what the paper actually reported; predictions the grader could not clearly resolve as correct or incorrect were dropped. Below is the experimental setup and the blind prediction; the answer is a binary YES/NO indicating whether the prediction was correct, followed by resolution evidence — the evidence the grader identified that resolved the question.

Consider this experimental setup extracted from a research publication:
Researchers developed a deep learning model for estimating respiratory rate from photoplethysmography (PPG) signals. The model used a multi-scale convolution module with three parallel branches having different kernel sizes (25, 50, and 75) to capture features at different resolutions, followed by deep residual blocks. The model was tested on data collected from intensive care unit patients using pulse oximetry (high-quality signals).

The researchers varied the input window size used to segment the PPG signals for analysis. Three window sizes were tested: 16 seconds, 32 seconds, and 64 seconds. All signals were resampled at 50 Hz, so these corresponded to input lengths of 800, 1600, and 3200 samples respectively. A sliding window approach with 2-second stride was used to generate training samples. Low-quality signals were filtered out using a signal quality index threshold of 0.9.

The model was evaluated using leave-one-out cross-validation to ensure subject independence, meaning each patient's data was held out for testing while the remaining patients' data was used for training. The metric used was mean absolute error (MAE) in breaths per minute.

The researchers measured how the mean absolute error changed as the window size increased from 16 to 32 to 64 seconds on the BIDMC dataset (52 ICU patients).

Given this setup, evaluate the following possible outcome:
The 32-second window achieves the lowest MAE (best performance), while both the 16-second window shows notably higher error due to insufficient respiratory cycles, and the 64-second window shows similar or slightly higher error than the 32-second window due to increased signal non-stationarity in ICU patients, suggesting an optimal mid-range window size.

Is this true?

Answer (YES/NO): NO